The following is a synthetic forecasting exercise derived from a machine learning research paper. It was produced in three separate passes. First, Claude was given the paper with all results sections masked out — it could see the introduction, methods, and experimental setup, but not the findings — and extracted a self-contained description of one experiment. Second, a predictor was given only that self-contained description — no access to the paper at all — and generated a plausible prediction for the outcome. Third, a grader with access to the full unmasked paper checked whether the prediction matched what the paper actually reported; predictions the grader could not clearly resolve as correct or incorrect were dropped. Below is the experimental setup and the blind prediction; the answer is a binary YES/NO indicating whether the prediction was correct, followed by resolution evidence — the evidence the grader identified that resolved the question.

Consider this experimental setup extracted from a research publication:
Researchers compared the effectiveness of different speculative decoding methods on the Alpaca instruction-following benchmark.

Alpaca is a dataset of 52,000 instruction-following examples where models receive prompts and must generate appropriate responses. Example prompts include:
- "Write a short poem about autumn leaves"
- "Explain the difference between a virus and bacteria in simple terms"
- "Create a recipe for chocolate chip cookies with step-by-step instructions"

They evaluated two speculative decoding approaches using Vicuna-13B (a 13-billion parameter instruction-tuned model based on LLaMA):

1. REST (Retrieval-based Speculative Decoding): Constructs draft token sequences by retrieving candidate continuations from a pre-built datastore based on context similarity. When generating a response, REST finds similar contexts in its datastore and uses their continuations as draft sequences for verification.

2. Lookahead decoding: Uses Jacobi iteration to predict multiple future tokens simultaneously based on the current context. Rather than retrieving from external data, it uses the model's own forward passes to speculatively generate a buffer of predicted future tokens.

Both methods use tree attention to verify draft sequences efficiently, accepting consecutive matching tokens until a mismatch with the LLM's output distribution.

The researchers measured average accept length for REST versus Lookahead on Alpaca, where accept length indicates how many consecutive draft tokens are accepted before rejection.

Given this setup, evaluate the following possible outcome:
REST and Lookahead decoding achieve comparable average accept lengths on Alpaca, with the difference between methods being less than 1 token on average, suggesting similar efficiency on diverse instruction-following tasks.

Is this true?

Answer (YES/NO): YES